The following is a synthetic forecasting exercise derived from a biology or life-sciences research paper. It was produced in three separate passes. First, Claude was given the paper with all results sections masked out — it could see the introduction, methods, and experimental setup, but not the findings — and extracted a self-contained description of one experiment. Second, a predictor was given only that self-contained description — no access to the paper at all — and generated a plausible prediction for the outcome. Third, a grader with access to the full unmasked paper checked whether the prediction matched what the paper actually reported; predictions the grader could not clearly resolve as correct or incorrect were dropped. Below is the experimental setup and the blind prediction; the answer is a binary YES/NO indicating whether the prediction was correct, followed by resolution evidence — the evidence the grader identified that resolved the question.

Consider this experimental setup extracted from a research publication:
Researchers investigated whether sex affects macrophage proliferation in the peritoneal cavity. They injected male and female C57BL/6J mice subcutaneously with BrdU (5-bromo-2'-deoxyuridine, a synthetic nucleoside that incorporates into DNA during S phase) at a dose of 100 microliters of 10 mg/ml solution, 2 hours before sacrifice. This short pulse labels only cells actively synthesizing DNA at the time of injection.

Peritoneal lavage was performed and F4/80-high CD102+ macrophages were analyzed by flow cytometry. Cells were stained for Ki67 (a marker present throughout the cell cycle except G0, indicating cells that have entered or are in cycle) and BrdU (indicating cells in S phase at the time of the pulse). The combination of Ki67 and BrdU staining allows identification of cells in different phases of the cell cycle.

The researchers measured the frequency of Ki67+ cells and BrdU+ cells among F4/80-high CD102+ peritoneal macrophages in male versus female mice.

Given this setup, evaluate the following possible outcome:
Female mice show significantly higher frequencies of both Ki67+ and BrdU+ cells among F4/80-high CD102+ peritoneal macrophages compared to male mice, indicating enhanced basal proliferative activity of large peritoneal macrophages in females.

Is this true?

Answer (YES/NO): NO